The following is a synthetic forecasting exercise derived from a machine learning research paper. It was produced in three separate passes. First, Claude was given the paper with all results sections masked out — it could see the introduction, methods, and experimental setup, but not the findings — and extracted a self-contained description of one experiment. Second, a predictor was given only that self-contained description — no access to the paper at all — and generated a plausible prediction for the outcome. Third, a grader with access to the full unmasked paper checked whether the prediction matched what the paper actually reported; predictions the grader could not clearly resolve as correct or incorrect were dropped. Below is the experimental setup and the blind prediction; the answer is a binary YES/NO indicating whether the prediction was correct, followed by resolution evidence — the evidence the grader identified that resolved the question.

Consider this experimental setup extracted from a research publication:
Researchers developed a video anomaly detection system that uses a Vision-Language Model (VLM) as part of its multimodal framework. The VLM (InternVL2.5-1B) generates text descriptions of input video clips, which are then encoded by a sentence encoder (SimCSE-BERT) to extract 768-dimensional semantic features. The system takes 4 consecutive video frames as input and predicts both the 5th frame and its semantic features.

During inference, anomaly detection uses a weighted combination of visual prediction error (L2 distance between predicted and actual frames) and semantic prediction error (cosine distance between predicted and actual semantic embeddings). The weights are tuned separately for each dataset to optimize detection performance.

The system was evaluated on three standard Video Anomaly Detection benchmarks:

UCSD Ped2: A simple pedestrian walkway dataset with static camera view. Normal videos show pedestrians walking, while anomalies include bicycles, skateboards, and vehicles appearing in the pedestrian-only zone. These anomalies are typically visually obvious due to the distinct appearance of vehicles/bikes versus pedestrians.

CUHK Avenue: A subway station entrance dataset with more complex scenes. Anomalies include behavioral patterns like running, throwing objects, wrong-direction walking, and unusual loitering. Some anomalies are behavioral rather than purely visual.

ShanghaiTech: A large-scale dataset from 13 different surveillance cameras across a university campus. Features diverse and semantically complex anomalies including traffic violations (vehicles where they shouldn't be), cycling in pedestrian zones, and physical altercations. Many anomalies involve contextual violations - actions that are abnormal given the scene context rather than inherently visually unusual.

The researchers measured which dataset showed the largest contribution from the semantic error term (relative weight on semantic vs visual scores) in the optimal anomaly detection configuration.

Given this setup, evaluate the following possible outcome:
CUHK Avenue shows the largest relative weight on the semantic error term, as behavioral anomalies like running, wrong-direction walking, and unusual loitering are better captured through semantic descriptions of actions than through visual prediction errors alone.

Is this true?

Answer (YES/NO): NO